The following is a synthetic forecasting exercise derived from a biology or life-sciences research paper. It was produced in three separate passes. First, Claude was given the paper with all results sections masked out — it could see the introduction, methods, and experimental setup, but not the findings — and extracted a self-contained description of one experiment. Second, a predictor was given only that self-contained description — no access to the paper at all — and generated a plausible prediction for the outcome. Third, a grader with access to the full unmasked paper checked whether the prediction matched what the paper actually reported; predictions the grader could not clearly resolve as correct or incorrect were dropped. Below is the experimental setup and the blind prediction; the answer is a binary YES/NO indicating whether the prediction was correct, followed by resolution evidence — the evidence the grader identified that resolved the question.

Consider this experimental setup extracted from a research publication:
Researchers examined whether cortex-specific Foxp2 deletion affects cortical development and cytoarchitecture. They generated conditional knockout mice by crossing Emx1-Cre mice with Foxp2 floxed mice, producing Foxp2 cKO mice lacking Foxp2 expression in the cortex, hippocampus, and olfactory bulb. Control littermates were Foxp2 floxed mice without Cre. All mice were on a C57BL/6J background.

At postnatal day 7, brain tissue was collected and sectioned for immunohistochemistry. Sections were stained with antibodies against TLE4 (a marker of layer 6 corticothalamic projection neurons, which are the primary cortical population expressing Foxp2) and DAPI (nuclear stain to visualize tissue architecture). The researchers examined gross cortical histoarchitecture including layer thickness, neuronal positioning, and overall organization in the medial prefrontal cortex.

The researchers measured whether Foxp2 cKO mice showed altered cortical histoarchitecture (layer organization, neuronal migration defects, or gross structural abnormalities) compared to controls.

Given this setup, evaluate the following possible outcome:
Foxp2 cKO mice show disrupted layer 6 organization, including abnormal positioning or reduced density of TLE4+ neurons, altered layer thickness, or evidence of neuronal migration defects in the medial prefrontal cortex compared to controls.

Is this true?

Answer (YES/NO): NO